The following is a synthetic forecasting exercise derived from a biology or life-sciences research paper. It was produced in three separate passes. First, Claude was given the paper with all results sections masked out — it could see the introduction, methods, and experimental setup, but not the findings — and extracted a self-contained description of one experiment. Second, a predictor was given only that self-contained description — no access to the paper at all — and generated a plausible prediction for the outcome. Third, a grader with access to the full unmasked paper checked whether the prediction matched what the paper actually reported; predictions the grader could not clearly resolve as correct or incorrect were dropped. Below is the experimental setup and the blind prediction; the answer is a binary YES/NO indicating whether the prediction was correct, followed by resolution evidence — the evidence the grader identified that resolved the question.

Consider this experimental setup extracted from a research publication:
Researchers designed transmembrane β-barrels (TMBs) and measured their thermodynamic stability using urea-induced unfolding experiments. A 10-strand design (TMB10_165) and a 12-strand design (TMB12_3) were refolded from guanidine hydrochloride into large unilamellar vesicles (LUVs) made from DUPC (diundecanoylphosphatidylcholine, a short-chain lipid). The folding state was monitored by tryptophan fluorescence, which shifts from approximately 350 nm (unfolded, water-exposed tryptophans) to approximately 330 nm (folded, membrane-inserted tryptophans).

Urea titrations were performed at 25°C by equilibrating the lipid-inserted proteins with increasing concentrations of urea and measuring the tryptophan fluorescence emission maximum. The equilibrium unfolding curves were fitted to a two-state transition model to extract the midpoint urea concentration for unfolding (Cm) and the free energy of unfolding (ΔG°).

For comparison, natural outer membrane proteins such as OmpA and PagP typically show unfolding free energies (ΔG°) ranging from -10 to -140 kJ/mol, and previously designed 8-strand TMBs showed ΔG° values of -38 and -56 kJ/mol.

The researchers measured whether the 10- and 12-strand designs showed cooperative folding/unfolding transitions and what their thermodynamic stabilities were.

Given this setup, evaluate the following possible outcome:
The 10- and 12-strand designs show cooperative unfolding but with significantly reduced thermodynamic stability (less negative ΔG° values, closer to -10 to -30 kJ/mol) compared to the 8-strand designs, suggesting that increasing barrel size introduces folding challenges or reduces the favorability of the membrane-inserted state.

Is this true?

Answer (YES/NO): NO